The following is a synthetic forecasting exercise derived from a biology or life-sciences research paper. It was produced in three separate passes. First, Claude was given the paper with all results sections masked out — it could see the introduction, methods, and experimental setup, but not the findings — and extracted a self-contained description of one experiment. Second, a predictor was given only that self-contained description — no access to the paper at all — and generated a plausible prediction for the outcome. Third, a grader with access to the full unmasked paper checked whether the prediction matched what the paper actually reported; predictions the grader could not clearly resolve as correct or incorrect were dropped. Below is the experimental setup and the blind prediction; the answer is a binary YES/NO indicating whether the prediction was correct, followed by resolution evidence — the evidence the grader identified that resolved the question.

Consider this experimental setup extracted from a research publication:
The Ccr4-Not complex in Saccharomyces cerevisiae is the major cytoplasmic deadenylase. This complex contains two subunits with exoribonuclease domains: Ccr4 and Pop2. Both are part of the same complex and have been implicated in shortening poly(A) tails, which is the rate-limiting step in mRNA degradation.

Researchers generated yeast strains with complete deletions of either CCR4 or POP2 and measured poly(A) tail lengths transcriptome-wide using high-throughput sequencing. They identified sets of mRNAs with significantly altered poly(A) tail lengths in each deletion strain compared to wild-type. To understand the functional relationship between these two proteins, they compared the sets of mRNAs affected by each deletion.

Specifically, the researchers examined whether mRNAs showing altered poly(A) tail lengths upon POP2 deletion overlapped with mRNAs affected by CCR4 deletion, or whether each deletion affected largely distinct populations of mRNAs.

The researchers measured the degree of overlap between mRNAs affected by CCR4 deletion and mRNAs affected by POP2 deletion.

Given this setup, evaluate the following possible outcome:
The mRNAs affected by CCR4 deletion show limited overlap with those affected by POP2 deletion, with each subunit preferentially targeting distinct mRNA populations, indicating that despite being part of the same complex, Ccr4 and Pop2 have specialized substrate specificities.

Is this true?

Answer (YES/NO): NO